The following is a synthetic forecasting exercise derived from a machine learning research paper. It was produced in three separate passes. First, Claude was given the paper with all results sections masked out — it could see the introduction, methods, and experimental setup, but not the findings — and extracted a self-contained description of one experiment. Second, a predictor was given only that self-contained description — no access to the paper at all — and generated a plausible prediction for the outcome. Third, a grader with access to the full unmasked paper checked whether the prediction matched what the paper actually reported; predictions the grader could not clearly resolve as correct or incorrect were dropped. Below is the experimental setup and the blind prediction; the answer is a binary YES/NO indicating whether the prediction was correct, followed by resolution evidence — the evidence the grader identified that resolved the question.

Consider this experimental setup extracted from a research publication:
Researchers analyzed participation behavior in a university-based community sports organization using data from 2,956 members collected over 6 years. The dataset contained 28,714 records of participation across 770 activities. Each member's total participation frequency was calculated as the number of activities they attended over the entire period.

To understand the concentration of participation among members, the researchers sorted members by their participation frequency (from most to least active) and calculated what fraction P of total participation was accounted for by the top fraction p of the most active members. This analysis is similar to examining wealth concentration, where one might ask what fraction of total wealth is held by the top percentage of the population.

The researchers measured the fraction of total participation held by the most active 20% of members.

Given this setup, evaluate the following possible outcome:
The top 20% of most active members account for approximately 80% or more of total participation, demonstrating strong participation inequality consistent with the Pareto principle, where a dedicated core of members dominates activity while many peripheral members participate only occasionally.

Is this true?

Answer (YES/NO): YES